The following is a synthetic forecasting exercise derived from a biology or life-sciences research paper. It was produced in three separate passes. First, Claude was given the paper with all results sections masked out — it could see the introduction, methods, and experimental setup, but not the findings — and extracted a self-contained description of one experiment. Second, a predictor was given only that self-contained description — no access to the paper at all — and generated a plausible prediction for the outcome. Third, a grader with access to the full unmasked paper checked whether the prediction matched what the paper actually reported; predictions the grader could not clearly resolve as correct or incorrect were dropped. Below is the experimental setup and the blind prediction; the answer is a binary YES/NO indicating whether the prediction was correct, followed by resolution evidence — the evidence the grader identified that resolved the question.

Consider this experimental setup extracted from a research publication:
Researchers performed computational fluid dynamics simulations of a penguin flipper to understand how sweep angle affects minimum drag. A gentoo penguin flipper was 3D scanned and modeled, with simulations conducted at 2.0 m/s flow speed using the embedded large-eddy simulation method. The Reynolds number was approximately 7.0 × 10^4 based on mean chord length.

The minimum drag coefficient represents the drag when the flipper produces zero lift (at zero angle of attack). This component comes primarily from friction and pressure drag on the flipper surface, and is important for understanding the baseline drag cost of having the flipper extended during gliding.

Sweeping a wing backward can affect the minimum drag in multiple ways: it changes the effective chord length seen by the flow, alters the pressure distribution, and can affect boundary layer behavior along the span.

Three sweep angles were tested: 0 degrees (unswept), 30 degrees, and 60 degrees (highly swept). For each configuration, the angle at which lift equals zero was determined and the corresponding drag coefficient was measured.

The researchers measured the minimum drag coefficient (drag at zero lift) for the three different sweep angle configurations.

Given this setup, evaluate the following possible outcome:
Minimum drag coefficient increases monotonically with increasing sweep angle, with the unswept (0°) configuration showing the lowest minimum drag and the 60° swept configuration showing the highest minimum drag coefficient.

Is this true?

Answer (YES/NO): NO